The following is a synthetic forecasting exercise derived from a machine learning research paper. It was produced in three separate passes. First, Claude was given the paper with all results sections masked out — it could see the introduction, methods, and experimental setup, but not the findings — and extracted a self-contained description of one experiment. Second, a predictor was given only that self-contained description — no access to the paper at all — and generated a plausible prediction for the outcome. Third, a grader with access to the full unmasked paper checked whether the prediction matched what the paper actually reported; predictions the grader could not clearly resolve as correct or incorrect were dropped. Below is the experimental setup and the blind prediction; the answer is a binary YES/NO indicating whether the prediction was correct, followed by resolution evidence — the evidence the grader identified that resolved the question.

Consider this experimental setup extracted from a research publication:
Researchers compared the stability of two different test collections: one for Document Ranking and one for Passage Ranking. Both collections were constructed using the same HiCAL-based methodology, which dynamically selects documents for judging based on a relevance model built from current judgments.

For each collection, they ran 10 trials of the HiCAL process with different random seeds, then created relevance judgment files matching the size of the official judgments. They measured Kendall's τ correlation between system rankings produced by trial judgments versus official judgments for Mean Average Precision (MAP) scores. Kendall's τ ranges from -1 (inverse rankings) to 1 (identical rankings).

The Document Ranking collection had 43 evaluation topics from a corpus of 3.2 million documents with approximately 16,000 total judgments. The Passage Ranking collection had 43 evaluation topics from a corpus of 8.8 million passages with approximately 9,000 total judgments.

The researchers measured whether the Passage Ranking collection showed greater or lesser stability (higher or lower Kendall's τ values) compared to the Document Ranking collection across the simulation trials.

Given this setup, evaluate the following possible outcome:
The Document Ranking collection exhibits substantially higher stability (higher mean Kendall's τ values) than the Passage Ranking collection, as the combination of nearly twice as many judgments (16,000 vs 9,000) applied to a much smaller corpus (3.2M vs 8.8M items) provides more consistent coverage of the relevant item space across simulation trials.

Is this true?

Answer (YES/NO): NO